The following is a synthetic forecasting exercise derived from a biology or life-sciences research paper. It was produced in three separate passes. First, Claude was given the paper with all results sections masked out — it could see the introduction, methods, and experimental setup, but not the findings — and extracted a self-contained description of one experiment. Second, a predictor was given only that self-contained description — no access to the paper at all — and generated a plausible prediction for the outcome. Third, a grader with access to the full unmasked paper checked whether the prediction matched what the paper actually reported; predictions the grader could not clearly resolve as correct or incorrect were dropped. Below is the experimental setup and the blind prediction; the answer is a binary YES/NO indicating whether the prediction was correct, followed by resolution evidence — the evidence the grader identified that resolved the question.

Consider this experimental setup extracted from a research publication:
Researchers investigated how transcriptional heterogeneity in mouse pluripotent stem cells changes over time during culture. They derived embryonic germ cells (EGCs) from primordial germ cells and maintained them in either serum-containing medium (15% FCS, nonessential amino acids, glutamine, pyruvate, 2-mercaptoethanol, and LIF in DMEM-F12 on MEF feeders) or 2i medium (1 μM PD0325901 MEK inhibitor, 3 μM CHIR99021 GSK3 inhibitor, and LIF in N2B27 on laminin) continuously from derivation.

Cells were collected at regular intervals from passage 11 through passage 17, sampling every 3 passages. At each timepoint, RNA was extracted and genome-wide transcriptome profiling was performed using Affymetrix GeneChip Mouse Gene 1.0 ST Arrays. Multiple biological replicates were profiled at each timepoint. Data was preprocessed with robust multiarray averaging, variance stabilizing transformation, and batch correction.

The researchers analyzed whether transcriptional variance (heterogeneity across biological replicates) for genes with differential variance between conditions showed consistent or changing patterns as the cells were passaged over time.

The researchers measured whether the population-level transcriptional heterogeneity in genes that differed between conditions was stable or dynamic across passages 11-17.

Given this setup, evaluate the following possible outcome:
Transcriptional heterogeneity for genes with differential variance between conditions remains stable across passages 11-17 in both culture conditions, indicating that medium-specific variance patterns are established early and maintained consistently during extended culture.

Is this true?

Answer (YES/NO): NO